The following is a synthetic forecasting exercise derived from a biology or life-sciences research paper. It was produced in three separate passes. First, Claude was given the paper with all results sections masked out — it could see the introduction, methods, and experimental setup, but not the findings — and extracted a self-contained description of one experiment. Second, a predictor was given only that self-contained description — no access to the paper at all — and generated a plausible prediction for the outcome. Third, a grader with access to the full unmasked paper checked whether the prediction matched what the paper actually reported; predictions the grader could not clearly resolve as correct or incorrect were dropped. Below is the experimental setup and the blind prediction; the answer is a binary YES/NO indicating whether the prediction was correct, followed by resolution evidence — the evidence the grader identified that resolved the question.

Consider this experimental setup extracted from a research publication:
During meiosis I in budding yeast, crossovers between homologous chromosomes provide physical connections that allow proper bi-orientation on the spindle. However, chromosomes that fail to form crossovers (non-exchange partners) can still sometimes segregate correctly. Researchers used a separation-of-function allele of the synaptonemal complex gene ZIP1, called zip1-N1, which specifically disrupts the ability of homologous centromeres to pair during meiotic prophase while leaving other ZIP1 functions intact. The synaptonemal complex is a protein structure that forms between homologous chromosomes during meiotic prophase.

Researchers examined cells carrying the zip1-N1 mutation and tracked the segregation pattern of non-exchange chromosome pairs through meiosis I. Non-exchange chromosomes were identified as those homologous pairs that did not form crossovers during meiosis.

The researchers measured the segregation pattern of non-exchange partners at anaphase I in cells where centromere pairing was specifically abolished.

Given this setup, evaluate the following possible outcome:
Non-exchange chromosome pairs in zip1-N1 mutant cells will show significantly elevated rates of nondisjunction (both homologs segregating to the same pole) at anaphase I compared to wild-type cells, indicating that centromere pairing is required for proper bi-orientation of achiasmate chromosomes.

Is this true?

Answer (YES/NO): YES